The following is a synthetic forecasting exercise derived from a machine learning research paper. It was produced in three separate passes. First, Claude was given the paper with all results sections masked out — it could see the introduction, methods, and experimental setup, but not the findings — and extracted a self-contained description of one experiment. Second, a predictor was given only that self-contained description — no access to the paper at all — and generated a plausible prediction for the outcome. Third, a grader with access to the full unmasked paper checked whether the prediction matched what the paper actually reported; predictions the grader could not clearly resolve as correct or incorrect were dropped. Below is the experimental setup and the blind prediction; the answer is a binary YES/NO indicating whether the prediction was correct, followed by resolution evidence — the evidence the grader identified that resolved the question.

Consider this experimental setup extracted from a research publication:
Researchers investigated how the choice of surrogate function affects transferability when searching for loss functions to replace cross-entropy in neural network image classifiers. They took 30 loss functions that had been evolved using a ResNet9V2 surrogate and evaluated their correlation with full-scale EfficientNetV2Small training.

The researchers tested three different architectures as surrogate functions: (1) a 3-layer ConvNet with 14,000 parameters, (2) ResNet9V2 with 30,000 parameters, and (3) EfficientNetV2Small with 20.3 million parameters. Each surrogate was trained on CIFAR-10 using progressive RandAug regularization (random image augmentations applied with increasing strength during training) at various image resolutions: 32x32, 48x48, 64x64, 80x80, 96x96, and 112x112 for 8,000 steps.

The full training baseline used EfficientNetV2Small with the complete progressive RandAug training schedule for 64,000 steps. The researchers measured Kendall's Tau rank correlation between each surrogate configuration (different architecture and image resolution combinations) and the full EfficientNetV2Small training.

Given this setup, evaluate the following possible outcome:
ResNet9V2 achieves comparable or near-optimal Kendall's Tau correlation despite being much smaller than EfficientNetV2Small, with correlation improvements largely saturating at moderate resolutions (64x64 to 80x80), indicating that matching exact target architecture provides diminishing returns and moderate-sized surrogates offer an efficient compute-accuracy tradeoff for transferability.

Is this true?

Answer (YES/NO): NO